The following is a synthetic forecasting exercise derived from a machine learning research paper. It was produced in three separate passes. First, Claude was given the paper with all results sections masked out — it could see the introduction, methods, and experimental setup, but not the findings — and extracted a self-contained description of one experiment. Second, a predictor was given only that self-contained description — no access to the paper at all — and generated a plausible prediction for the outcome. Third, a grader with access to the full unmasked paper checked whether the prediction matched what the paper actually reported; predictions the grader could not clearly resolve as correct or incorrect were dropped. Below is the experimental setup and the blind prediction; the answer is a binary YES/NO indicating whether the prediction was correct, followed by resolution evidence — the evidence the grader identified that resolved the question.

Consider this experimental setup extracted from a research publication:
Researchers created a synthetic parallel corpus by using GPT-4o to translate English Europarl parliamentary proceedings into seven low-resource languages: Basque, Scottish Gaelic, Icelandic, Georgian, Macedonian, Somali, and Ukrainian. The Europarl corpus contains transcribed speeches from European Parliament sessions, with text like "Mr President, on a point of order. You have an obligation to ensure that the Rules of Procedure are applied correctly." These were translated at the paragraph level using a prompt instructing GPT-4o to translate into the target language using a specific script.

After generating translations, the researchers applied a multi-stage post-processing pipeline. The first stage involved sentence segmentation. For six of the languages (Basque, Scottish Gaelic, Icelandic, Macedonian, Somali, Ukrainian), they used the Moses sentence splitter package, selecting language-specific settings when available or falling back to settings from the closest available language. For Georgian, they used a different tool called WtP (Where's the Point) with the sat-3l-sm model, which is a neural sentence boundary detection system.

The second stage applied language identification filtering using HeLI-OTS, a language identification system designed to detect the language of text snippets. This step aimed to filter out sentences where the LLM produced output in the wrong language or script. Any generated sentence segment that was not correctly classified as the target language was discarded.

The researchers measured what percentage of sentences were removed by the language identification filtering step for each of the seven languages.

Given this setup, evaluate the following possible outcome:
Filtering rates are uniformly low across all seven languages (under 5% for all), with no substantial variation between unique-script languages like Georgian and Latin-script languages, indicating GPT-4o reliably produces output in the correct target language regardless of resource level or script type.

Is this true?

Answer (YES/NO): NO